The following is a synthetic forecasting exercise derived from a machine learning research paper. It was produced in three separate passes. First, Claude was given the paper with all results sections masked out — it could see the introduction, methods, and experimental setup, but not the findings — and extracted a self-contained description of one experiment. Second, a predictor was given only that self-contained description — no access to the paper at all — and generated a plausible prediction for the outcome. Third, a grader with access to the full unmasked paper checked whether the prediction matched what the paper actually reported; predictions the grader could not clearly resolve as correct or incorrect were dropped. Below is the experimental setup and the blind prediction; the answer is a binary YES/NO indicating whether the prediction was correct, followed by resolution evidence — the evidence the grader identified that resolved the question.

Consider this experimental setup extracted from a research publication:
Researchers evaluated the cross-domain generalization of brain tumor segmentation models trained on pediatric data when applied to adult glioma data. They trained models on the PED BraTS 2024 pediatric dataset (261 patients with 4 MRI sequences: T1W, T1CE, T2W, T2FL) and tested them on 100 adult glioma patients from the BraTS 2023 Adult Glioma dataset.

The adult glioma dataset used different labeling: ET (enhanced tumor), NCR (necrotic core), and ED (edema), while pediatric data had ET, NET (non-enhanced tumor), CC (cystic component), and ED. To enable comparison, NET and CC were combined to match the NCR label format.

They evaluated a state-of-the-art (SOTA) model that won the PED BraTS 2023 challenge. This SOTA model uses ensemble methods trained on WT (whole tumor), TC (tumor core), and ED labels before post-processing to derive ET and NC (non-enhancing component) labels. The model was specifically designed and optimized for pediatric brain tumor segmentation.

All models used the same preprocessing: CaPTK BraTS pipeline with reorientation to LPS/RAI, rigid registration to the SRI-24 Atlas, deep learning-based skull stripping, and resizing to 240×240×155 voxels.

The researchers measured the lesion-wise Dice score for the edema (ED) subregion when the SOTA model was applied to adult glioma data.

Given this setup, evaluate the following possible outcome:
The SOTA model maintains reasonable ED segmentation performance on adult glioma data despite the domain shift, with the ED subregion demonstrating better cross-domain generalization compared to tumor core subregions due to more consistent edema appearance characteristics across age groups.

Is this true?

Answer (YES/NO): NO